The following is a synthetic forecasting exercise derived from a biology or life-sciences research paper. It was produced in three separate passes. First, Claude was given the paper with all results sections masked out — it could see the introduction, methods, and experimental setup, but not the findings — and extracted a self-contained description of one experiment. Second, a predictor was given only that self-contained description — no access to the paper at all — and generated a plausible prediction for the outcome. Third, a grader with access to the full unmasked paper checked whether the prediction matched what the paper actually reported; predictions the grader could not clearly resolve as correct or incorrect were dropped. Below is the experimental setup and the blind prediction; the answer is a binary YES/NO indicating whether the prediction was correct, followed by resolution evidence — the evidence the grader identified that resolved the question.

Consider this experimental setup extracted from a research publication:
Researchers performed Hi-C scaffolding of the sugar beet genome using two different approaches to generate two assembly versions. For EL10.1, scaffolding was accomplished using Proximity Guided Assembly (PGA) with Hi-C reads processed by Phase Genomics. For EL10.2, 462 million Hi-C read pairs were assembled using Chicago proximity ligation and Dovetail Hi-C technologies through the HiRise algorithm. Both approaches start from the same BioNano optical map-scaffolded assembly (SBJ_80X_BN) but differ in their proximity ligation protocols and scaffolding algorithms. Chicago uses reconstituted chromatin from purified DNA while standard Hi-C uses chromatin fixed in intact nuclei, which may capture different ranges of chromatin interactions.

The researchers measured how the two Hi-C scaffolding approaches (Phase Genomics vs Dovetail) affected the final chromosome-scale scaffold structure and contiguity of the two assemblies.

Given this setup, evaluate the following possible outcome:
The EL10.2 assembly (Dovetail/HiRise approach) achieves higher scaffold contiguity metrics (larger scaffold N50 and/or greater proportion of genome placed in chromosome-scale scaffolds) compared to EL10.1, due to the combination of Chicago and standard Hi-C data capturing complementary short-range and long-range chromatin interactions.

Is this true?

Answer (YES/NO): YES